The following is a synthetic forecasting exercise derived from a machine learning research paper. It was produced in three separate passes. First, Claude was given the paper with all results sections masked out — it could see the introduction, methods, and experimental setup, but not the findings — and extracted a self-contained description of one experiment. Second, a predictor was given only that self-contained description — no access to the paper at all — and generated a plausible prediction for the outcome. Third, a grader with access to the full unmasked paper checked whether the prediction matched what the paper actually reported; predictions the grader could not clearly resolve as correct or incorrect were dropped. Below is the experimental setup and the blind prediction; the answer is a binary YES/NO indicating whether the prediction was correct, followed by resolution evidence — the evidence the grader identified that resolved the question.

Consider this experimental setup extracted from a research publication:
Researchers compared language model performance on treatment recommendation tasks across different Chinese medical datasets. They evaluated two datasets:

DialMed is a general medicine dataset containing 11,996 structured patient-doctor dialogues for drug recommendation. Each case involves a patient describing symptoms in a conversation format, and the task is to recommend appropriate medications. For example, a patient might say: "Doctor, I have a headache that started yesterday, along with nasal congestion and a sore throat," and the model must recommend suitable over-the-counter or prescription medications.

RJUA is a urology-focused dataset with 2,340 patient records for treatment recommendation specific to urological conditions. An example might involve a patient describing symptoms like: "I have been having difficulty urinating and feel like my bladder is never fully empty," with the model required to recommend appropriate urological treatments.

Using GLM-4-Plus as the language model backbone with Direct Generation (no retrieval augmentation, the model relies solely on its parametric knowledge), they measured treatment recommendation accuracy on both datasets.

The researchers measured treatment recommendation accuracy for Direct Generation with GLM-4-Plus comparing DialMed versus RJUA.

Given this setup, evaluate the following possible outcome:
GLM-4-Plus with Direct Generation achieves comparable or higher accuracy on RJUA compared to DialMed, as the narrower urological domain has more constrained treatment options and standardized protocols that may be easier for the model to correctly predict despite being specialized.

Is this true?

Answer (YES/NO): YES